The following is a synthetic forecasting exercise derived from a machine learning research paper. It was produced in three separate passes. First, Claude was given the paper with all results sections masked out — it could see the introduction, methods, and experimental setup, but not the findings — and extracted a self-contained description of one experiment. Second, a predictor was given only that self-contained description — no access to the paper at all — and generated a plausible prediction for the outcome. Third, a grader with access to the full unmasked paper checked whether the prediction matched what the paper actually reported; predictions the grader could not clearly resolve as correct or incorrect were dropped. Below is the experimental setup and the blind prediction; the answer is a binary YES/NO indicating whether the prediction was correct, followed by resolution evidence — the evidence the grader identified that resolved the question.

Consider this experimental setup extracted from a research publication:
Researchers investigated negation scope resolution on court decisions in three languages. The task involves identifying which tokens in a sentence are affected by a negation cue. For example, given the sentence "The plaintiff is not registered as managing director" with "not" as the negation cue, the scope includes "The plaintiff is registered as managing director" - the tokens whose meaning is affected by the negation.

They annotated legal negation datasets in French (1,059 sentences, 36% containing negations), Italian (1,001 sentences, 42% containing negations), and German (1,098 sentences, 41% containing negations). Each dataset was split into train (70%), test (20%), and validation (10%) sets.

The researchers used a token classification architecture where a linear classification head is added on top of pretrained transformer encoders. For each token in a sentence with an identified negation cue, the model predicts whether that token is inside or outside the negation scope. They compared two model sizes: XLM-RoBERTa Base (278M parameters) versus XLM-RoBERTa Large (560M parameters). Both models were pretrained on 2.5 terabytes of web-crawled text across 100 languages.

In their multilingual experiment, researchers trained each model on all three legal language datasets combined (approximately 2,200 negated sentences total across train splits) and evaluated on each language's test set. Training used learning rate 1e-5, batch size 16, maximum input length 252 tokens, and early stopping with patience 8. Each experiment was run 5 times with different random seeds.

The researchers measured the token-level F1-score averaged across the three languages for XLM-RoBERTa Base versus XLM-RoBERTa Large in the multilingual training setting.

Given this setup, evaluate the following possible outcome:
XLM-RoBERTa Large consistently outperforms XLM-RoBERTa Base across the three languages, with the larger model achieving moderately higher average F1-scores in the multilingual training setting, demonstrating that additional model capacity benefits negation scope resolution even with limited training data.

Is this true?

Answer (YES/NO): NO